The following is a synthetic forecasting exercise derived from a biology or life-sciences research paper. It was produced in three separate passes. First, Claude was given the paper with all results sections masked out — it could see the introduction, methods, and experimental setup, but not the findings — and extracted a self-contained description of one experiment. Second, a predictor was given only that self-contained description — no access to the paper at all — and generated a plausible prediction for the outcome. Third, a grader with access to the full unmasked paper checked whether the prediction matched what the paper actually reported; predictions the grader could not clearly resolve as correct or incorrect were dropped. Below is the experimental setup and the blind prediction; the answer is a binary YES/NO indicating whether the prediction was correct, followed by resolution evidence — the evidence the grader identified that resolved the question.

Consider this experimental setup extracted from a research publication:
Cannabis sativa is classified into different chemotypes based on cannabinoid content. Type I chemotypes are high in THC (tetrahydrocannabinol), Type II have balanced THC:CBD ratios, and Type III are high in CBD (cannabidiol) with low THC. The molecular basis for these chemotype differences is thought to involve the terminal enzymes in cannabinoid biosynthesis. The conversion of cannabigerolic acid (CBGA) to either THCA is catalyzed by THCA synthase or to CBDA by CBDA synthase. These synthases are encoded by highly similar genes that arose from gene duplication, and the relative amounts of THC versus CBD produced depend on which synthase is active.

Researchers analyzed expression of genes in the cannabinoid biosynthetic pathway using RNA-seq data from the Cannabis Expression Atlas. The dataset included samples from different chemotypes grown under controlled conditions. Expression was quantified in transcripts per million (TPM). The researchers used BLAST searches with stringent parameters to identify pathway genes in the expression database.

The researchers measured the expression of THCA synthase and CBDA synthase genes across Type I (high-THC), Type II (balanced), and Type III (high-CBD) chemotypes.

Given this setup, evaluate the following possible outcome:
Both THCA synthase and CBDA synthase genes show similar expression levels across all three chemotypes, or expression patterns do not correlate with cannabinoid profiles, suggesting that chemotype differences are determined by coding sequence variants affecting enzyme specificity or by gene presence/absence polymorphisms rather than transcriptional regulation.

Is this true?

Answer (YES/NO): NO